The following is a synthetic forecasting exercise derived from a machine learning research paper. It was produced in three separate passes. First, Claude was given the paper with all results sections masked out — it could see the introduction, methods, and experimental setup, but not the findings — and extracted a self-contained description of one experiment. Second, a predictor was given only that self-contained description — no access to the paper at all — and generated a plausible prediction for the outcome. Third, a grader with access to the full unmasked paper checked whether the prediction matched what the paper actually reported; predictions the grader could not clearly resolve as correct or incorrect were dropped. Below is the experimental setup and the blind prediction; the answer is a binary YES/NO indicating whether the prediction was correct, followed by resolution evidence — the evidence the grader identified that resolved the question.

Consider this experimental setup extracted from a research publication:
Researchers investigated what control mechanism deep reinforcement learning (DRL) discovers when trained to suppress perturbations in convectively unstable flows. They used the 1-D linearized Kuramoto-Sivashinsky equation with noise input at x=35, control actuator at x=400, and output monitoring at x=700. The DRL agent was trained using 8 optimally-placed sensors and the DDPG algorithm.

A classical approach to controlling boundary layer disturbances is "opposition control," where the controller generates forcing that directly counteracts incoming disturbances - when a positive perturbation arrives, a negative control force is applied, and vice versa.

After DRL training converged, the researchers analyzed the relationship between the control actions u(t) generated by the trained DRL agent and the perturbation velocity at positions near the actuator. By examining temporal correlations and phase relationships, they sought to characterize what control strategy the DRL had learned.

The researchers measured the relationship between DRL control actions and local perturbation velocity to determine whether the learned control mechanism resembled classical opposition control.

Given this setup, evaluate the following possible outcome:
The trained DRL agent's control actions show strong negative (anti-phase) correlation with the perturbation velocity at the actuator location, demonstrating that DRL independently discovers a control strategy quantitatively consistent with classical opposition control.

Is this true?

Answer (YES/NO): YES